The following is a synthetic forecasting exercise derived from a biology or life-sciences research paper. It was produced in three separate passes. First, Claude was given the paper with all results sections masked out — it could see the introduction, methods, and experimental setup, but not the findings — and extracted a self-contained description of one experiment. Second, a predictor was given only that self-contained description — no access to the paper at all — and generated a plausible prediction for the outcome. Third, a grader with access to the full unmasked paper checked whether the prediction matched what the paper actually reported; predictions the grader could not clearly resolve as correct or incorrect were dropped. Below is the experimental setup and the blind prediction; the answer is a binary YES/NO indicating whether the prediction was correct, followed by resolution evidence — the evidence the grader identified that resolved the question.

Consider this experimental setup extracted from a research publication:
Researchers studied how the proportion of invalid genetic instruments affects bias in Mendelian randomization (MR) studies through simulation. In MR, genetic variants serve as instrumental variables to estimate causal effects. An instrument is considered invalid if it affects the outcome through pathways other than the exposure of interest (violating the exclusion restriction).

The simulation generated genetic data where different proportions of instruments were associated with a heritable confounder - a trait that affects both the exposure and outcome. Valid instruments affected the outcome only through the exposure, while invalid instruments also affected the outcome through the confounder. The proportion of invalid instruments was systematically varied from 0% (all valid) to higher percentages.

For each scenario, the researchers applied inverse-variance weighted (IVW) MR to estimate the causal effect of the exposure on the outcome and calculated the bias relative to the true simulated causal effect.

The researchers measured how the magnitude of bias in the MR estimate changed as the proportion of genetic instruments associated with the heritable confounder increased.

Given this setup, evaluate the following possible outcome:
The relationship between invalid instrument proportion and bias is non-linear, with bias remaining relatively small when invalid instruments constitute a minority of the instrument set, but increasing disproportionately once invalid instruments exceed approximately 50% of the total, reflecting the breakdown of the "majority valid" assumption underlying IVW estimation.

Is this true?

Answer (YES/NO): NO